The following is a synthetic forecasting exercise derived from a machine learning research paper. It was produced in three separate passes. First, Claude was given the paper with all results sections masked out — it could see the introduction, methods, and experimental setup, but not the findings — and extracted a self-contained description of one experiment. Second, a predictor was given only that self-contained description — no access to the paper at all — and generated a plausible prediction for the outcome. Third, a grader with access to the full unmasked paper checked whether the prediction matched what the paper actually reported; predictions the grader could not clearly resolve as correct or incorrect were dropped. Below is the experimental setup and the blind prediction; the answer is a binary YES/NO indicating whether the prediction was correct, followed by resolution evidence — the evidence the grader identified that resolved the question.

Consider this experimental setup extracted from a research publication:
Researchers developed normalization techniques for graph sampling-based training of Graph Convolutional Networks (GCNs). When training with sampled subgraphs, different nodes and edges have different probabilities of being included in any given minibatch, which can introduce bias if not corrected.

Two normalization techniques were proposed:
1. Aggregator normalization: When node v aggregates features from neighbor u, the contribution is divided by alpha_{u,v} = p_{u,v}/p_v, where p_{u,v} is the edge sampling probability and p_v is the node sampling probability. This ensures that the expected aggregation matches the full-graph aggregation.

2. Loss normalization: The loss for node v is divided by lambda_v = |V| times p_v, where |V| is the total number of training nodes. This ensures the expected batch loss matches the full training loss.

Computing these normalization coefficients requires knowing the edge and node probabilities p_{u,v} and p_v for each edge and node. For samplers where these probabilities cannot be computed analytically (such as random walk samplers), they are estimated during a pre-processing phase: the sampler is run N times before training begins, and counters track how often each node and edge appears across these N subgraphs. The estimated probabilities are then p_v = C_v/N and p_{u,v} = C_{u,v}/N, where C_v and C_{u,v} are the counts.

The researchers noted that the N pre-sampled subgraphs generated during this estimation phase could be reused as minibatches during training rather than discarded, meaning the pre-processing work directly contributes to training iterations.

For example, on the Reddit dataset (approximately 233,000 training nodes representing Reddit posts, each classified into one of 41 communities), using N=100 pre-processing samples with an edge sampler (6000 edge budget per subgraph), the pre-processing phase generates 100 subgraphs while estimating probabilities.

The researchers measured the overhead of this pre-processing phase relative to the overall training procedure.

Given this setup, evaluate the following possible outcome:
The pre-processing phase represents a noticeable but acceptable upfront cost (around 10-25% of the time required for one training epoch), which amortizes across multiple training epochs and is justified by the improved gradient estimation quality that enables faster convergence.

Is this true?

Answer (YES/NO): NO